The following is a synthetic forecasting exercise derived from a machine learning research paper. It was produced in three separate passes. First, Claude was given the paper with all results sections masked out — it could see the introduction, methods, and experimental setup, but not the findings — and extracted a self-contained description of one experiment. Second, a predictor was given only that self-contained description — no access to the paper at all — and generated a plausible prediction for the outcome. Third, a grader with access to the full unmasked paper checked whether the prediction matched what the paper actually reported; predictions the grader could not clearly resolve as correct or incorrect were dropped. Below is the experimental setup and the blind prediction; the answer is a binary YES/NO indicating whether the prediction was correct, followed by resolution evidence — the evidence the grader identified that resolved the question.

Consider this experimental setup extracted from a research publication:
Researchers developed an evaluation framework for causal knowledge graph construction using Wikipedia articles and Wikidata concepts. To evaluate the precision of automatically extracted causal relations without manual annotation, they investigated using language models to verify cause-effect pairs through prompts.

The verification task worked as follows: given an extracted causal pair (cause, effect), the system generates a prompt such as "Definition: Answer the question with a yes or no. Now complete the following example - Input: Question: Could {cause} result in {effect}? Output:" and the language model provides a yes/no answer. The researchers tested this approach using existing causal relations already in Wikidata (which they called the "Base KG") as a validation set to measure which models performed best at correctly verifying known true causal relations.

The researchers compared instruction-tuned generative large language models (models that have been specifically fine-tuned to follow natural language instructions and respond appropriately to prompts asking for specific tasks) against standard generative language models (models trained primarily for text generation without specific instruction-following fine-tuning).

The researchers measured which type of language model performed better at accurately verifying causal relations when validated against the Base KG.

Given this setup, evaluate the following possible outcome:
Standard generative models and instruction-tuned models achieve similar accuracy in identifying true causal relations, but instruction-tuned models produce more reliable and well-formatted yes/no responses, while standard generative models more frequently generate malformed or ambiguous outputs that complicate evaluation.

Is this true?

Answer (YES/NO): NO